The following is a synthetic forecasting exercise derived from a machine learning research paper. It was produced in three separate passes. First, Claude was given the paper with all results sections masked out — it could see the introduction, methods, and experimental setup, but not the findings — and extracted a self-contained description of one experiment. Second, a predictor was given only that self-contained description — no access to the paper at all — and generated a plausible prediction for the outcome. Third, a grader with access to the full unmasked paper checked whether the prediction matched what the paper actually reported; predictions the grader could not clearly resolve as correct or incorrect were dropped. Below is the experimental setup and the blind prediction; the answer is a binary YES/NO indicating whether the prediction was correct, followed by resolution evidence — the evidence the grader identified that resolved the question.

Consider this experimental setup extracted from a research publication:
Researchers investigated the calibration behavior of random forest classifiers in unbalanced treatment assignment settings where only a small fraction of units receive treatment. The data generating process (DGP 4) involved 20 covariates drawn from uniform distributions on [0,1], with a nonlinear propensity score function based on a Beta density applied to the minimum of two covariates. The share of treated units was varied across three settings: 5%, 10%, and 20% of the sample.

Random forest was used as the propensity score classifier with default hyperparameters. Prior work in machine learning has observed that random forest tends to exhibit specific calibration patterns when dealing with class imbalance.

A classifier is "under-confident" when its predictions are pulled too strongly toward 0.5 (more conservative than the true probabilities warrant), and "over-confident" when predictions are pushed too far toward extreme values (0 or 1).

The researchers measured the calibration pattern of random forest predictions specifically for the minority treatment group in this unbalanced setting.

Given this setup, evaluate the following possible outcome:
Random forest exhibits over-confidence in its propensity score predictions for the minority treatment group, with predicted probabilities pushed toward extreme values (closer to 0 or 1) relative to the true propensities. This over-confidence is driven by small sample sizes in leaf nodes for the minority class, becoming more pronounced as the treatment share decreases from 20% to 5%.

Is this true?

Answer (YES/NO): NO